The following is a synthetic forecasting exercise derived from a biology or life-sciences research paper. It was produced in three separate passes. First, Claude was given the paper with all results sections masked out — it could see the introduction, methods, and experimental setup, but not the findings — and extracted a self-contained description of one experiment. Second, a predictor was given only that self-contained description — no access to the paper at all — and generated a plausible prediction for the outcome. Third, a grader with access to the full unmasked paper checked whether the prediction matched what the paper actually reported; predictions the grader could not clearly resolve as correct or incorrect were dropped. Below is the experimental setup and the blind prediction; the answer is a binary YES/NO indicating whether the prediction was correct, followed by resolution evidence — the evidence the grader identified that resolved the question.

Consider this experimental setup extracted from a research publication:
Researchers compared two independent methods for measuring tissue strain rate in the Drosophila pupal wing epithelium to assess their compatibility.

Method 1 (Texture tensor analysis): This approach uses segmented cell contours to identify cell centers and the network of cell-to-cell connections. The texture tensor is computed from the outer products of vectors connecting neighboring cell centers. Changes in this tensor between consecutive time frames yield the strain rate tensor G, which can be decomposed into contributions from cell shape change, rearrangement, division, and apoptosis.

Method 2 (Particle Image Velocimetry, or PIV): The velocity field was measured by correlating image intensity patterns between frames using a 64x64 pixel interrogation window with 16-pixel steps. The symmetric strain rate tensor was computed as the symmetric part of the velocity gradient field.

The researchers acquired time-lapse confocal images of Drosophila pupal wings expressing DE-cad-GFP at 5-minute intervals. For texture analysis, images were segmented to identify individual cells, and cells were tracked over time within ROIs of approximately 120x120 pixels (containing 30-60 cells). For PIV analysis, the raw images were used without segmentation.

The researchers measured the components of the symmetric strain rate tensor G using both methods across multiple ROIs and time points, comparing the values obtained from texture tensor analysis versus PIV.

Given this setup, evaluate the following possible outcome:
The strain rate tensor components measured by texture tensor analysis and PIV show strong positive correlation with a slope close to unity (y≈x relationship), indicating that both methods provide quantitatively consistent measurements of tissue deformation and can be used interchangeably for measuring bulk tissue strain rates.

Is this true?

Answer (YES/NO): YES